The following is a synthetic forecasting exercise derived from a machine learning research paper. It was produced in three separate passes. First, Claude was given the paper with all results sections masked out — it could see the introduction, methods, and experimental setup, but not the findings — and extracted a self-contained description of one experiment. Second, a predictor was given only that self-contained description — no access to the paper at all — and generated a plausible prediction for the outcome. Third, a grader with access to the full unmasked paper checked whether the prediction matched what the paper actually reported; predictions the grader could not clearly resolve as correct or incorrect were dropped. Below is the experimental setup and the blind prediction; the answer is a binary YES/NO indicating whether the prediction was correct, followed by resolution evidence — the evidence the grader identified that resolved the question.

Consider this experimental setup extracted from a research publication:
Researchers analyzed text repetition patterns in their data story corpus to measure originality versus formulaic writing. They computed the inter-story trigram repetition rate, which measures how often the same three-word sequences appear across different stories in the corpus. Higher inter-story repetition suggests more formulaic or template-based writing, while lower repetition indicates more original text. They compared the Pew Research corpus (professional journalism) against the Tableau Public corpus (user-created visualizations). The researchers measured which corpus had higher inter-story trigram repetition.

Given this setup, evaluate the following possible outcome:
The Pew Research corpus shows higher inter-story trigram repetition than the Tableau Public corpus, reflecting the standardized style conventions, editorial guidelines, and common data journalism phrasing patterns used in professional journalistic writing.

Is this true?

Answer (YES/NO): YES